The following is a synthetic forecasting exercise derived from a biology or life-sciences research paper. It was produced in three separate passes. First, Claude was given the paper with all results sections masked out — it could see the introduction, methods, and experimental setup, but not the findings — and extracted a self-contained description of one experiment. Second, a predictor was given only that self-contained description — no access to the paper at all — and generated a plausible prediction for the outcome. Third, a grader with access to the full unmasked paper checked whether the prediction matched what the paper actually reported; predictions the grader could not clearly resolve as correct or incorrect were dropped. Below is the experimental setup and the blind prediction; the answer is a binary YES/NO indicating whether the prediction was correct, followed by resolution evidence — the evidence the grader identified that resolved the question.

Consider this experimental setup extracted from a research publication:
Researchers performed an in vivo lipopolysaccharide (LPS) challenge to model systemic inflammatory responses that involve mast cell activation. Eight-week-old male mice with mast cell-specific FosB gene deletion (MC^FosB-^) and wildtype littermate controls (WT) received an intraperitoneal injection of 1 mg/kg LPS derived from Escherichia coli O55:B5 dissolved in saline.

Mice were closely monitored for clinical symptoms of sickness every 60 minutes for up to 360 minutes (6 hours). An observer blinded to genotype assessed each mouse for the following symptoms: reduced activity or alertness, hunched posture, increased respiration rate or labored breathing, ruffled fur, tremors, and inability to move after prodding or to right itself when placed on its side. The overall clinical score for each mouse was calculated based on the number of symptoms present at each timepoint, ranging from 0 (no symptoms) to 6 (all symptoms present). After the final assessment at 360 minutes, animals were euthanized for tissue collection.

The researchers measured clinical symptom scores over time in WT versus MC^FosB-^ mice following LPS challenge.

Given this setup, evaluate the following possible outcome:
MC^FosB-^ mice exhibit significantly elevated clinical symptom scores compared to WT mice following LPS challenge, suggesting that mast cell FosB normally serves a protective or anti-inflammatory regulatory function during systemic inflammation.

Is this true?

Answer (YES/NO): NO